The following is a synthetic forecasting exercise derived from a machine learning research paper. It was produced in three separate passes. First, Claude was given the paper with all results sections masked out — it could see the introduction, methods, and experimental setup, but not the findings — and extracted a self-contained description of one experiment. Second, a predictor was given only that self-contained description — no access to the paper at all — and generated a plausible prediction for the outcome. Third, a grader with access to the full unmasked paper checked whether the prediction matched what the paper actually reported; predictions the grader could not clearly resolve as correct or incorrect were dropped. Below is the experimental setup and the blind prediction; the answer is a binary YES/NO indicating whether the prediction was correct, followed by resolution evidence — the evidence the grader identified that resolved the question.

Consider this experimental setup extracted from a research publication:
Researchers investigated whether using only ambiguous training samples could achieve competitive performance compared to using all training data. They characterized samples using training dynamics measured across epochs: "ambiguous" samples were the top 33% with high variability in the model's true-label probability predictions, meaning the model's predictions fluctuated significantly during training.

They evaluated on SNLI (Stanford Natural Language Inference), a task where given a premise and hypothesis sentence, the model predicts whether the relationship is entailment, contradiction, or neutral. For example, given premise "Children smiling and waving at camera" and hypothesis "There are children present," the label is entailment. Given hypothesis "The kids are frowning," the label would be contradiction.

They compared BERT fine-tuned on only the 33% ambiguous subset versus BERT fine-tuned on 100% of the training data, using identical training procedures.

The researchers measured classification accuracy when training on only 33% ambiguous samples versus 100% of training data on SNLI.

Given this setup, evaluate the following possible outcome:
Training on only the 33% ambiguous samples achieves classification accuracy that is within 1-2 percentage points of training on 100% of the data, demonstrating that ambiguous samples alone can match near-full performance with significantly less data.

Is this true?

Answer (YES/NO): YES